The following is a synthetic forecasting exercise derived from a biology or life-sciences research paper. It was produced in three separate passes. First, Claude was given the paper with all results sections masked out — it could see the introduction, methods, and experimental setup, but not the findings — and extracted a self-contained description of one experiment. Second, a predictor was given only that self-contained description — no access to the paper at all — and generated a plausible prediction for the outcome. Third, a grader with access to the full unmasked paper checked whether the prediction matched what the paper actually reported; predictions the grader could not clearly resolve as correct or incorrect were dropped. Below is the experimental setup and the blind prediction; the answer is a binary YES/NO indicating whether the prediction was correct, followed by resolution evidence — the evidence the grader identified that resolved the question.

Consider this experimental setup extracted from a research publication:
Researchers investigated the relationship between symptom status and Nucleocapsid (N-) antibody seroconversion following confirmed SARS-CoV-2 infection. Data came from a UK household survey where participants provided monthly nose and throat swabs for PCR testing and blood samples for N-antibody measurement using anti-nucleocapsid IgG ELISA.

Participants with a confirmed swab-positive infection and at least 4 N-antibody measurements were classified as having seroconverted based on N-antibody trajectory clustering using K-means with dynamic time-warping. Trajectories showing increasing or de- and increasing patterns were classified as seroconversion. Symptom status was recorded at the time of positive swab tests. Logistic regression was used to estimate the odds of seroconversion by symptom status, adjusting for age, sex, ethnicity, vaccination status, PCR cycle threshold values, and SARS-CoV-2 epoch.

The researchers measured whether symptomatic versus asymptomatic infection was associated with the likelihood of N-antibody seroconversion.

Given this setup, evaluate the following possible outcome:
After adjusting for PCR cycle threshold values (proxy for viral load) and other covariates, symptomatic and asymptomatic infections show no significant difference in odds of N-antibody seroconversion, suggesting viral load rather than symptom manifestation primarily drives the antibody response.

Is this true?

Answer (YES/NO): NO